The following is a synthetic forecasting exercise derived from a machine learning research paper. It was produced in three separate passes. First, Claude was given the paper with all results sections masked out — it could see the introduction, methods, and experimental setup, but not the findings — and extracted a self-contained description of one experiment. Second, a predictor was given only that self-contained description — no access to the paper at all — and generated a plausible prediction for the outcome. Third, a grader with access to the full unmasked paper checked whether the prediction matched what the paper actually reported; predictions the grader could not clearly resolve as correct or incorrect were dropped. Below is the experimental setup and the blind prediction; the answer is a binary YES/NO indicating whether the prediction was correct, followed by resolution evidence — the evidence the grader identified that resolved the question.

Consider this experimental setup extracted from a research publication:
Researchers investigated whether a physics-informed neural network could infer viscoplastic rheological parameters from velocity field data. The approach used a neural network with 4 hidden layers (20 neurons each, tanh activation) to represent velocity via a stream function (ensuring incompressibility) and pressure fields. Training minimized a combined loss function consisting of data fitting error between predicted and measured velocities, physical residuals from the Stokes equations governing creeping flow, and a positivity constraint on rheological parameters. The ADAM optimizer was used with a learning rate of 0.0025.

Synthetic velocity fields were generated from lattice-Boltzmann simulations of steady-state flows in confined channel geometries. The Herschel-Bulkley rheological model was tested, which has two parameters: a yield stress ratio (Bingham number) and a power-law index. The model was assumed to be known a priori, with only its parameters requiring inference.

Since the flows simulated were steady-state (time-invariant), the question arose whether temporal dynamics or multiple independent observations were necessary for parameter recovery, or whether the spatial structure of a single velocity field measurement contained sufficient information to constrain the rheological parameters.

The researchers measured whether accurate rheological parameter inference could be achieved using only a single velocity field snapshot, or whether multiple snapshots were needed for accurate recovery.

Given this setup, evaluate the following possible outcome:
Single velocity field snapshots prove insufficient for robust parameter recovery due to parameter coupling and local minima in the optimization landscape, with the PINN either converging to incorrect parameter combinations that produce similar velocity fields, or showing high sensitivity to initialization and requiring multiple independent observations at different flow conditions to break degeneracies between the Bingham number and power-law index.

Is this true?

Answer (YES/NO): NO